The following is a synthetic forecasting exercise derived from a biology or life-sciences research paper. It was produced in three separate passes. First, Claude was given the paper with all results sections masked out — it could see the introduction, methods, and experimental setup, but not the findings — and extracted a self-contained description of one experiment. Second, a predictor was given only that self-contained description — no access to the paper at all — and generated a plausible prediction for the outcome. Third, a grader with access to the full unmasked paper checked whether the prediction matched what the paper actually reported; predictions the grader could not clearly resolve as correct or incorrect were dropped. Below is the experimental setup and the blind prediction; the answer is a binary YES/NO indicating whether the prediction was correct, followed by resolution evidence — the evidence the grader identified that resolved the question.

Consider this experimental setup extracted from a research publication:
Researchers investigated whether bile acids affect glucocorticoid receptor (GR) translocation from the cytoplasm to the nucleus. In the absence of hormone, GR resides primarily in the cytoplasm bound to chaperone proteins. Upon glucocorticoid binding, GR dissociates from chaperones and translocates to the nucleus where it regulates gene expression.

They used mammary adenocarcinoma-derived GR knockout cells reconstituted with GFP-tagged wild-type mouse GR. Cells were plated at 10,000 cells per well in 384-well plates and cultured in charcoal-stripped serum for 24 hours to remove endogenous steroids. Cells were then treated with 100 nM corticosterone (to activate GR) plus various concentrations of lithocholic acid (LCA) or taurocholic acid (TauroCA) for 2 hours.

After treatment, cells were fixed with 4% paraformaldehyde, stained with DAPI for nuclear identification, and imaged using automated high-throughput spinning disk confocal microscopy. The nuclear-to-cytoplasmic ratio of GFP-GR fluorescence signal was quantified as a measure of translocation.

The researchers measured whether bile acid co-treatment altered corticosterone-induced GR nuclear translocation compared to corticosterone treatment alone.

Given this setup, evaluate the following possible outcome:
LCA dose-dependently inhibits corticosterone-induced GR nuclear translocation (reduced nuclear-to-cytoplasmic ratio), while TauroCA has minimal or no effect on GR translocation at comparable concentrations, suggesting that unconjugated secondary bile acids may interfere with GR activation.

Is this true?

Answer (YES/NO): NO